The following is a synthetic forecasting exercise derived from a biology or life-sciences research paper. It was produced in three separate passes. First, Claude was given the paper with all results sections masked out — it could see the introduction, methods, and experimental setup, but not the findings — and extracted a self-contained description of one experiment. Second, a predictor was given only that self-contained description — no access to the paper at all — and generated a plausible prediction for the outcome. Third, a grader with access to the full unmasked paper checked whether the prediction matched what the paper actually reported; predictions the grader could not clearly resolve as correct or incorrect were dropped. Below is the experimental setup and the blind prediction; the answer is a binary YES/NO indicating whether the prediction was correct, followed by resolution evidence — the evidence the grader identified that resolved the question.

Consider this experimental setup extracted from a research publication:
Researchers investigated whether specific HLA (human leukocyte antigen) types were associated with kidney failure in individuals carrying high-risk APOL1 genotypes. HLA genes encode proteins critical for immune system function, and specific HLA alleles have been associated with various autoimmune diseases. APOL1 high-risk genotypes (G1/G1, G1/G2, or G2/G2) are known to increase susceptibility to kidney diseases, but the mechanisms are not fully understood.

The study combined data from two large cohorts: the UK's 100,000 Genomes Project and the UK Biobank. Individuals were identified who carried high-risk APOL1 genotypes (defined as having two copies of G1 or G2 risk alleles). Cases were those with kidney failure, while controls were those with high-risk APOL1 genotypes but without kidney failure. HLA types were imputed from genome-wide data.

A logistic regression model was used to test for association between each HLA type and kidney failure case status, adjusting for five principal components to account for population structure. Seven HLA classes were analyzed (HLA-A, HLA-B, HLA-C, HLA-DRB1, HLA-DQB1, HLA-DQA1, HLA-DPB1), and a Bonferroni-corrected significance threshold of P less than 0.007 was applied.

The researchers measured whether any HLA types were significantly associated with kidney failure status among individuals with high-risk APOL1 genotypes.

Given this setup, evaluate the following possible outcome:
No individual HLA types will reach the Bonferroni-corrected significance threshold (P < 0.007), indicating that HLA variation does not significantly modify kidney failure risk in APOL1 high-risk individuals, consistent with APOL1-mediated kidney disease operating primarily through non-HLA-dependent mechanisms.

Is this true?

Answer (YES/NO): NO